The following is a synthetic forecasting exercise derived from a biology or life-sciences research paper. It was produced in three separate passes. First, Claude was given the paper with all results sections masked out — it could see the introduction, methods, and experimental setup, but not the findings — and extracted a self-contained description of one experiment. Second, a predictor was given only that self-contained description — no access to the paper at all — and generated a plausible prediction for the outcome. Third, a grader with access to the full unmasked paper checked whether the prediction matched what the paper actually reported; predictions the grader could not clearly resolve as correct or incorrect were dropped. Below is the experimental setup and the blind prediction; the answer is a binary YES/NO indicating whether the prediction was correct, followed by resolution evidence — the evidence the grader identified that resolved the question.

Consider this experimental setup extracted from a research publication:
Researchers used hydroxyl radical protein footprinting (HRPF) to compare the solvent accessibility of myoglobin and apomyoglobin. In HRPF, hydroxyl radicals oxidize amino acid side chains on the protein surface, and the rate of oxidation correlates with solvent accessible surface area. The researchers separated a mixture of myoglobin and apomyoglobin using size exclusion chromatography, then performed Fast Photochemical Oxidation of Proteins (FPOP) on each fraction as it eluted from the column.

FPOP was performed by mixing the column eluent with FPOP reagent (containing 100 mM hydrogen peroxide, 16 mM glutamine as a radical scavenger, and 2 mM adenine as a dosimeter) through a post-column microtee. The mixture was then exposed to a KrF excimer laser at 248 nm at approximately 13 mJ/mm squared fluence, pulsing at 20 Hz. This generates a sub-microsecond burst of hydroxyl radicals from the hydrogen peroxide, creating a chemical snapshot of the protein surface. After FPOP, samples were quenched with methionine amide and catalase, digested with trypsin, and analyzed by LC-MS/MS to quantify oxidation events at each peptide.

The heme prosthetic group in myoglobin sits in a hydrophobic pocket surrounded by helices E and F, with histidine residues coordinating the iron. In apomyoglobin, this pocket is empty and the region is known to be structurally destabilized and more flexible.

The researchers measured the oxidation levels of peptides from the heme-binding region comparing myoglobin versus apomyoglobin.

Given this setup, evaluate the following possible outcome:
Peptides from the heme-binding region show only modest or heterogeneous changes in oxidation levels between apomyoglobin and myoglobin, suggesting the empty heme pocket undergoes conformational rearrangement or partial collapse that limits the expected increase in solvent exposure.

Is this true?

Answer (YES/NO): NO